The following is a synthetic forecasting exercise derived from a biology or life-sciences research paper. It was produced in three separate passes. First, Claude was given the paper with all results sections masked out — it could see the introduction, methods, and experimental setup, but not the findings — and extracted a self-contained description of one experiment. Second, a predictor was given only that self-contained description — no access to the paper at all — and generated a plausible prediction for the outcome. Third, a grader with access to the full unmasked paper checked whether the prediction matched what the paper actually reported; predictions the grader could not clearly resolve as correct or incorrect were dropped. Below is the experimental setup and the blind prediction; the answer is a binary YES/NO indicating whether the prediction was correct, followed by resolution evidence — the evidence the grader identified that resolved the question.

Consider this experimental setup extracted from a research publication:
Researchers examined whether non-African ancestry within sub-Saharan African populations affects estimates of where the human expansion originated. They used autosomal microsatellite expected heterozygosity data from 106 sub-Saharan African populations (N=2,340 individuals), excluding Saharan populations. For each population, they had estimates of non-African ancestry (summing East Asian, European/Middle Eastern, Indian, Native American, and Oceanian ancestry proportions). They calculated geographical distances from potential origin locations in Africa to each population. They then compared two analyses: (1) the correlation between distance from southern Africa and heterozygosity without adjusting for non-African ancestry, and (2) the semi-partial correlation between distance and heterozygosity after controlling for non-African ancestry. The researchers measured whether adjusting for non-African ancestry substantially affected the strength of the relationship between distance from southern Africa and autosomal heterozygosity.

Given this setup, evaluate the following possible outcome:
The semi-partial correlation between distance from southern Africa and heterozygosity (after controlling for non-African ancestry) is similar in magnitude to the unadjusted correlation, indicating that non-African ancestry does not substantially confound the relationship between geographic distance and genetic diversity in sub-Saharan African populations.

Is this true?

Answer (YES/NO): YES